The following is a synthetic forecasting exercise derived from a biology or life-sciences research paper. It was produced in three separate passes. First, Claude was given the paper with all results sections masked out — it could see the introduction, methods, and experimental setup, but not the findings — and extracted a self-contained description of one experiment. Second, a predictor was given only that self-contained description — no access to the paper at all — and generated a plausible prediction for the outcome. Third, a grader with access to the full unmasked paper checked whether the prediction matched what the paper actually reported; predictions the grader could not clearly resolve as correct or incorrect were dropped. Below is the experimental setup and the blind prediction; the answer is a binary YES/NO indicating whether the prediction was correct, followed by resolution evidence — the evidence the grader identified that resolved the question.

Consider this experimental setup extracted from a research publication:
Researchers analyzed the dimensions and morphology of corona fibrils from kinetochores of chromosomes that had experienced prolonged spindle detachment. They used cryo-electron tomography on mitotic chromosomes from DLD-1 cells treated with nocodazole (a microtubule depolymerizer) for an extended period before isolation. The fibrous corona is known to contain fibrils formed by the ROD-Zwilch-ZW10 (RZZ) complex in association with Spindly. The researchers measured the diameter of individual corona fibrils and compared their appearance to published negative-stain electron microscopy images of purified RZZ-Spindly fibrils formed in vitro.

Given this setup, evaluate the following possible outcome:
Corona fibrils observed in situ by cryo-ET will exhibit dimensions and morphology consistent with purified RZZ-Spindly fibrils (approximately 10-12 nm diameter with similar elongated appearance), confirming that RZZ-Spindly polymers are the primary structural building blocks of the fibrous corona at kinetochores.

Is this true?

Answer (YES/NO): NO